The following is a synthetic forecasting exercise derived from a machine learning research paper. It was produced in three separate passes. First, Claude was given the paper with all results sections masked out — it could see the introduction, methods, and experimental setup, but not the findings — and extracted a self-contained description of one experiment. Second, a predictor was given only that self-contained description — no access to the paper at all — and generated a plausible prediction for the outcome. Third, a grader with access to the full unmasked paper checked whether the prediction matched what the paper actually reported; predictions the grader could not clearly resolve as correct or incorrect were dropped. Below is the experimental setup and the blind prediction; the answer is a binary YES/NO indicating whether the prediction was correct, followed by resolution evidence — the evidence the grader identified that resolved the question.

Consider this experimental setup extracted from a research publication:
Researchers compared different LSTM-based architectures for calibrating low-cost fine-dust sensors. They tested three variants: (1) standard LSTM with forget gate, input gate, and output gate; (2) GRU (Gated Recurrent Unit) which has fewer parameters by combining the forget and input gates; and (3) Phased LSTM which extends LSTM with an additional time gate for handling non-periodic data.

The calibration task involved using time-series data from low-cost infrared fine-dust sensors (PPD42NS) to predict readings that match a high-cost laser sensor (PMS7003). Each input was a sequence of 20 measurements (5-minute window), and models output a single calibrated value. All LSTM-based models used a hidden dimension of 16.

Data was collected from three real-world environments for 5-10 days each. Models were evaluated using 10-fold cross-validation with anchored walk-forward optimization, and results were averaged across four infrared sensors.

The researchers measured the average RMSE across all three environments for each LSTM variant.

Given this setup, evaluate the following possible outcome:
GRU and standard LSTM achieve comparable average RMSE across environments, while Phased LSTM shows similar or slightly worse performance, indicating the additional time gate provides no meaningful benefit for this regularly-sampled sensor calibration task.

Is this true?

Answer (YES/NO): NO